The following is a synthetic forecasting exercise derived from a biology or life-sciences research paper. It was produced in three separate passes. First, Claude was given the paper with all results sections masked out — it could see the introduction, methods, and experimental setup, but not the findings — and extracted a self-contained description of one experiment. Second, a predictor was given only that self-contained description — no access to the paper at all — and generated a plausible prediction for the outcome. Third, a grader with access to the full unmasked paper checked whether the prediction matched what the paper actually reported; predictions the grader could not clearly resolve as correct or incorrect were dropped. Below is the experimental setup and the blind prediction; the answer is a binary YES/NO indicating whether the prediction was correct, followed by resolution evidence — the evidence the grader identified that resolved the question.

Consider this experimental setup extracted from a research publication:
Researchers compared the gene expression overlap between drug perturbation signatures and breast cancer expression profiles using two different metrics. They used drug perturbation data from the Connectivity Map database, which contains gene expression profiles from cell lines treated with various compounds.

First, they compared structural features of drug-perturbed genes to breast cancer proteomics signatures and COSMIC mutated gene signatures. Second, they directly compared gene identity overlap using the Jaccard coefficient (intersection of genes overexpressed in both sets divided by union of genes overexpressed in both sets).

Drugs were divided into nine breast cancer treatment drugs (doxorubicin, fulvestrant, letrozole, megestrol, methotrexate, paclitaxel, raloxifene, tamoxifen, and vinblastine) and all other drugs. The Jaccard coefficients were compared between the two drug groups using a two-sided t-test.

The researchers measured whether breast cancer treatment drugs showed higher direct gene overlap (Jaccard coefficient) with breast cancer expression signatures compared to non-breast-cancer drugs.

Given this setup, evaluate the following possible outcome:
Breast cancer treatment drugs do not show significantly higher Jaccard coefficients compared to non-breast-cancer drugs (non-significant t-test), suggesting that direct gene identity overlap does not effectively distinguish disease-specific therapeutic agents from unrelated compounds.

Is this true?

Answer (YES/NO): YES